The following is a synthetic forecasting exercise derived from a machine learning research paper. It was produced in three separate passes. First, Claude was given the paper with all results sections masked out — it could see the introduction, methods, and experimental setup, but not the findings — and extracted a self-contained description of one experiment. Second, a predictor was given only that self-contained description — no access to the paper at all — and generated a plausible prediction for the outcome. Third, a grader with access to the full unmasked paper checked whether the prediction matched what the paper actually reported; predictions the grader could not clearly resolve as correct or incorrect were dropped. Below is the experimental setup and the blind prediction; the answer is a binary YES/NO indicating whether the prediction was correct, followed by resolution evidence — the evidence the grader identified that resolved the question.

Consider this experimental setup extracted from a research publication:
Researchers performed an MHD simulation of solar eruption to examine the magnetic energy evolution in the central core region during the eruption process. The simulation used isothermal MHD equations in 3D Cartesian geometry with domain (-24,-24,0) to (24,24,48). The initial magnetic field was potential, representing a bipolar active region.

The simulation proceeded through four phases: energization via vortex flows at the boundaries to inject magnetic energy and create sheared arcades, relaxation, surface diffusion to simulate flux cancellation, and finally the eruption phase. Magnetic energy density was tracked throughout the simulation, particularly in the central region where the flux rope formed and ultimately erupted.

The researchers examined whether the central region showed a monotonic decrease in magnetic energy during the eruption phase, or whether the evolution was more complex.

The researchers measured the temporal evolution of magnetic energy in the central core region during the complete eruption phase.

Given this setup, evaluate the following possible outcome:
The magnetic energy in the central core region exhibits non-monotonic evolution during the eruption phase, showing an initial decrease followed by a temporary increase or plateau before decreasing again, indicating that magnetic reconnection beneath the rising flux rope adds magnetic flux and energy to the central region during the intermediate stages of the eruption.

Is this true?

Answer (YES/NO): NO